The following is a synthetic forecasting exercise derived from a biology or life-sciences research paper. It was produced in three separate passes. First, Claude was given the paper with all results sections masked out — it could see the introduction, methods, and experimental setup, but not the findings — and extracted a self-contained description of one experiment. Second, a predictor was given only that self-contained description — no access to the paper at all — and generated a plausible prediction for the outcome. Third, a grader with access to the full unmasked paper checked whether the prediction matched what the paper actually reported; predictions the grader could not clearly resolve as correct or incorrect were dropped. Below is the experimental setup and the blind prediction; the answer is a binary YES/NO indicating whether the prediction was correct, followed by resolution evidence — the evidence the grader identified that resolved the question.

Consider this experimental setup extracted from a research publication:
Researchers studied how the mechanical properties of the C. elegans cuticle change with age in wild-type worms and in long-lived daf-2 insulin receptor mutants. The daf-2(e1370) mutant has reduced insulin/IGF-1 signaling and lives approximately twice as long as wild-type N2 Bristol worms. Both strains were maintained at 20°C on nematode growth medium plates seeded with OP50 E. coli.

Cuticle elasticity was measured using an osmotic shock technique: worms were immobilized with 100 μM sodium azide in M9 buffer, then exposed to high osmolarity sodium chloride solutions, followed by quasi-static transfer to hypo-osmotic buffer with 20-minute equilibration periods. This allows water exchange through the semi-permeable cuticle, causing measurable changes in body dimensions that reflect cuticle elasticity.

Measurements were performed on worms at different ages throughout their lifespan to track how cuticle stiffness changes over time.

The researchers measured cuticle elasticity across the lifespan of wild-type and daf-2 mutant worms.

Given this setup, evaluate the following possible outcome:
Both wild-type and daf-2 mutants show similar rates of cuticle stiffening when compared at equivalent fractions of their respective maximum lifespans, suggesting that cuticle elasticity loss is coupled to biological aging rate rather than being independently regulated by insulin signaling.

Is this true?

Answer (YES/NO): NO